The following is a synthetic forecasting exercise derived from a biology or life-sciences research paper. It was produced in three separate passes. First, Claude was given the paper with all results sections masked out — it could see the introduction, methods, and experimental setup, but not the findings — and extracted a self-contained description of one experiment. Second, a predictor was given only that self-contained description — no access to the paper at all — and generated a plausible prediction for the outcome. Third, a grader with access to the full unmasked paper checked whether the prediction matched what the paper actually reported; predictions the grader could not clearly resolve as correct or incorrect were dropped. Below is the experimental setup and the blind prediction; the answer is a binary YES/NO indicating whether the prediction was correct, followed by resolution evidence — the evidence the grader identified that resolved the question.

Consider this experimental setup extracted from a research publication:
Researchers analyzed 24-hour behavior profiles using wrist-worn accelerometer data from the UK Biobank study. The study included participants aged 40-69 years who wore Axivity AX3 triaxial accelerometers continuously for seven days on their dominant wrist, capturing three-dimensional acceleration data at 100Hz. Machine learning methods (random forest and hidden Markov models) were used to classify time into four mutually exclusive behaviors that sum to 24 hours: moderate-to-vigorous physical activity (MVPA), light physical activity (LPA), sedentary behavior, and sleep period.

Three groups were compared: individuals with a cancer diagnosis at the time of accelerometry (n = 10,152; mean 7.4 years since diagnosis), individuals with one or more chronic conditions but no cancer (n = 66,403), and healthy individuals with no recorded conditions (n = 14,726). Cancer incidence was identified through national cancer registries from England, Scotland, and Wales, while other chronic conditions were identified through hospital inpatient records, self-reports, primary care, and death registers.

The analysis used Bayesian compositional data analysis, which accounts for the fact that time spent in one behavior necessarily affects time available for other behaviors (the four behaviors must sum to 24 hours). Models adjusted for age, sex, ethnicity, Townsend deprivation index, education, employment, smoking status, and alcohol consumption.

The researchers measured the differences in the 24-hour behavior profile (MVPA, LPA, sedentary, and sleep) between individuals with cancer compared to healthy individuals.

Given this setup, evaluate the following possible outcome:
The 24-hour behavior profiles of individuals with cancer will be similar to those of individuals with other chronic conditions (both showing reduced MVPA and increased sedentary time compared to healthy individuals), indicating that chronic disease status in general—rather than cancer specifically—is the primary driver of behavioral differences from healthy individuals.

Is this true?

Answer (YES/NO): NO